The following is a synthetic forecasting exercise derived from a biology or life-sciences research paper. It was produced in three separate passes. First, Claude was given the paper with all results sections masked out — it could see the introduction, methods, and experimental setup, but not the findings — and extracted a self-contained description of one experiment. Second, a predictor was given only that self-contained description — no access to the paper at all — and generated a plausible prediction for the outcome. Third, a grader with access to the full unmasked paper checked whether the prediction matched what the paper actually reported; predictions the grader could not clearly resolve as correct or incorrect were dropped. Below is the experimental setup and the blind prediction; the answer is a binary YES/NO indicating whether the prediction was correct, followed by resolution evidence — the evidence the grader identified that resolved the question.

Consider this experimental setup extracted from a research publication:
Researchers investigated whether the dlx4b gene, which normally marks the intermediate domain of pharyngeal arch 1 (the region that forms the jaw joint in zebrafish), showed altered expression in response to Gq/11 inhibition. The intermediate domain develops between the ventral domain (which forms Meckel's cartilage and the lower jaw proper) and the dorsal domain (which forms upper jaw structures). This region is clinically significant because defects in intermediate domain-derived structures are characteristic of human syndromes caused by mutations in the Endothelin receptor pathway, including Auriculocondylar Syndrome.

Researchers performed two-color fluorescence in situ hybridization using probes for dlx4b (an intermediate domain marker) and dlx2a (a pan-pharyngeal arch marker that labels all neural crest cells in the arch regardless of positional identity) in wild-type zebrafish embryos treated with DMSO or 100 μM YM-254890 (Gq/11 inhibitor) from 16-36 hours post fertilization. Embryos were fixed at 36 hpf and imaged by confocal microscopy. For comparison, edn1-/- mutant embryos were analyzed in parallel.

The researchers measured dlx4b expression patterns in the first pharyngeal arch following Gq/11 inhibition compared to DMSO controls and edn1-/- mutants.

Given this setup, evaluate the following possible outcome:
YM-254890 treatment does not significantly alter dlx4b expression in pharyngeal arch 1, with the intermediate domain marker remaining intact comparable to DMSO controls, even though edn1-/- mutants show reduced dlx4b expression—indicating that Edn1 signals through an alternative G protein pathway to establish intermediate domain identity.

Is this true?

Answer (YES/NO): NO